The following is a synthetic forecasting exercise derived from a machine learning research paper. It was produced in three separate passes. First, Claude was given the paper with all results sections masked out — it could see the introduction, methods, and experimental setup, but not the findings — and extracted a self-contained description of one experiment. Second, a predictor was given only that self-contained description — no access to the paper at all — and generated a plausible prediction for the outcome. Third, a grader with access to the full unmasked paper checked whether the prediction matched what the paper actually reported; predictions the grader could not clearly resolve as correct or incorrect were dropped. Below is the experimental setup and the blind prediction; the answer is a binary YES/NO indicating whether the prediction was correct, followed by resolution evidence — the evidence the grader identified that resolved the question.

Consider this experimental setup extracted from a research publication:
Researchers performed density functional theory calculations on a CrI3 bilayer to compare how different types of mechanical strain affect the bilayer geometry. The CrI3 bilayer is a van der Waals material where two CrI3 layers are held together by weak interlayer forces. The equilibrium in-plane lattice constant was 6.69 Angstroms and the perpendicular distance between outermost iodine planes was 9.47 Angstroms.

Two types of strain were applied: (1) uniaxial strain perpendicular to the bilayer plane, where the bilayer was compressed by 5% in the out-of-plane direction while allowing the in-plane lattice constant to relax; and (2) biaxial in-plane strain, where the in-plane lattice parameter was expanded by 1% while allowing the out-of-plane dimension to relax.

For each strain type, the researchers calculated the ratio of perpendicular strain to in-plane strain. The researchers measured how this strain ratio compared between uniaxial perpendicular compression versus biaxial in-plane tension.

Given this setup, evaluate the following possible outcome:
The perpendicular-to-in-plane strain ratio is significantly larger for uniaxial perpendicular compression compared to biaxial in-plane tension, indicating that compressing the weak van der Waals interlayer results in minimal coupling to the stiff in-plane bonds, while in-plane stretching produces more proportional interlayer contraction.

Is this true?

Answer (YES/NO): YES